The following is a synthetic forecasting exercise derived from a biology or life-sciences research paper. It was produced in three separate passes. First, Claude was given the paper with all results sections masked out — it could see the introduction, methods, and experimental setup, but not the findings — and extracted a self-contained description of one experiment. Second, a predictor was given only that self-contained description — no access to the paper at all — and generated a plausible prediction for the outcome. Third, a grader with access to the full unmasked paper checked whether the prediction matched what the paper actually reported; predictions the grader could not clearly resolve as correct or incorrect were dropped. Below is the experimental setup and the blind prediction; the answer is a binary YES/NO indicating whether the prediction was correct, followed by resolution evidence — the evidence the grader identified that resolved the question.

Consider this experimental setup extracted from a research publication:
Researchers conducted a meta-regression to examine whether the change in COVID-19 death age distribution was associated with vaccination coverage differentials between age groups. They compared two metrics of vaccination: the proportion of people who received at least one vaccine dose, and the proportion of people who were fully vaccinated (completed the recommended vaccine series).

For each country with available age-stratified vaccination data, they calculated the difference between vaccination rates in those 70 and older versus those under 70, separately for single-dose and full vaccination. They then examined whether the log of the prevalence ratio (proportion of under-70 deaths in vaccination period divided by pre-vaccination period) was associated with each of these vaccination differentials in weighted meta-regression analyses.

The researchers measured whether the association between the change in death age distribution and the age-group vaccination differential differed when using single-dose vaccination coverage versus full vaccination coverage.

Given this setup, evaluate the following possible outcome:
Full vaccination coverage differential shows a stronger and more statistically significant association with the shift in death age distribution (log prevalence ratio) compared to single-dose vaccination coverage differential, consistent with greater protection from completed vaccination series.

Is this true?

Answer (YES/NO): NO